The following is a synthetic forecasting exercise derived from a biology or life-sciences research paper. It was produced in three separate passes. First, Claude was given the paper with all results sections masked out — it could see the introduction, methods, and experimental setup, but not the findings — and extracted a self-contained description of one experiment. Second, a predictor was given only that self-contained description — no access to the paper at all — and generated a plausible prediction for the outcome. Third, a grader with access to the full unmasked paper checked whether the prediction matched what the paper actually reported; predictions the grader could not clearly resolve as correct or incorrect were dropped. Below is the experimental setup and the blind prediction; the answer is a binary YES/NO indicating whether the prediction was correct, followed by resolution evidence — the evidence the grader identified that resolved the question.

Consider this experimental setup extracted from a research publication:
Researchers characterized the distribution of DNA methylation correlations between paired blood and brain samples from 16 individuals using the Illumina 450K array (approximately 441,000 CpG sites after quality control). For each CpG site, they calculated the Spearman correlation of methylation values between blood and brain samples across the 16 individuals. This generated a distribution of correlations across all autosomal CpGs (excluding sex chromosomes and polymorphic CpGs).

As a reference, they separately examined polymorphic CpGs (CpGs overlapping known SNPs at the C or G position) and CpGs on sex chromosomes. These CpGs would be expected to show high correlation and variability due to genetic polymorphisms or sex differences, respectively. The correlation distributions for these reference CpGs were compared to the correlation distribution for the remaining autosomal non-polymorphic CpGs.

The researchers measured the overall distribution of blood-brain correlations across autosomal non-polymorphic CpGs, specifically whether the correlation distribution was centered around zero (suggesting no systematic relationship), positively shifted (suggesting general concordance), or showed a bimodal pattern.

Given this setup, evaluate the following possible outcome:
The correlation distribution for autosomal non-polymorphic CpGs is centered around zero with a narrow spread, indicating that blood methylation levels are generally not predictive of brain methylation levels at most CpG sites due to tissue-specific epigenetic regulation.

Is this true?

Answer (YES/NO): NO